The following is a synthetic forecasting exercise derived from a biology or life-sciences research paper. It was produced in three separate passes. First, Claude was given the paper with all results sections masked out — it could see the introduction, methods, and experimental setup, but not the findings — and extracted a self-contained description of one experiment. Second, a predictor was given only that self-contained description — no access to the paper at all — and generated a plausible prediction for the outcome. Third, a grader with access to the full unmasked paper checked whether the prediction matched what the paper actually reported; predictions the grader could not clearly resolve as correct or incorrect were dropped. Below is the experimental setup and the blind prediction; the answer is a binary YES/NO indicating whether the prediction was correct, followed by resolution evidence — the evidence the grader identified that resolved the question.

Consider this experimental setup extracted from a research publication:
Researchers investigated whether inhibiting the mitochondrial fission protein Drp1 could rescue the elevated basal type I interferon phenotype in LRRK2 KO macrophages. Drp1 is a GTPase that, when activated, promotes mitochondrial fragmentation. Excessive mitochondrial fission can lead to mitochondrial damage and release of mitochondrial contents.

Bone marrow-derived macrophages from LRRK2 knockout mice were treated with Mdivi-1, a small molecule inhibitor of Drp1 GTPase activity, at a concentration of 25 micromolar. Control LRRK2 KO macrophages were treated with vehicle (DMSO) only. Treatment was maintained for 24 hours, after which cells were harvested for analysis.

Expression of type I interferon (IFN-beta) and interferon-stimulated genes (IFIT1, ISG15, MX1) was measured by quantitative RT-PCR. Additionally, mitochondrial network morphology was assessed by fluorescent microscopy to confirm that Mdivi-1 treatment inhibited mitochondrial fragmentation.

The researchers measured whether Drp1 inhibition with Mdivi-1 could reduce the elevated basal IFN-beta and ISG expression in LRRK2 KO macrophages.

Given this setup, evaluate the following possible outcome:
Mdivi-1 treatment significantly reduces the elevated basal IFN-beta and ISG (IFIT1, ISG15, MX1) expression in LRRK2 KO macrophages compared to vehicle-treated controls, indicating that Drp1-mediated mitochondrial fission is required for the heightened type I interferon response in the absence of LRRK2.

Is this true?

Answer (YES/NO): NO